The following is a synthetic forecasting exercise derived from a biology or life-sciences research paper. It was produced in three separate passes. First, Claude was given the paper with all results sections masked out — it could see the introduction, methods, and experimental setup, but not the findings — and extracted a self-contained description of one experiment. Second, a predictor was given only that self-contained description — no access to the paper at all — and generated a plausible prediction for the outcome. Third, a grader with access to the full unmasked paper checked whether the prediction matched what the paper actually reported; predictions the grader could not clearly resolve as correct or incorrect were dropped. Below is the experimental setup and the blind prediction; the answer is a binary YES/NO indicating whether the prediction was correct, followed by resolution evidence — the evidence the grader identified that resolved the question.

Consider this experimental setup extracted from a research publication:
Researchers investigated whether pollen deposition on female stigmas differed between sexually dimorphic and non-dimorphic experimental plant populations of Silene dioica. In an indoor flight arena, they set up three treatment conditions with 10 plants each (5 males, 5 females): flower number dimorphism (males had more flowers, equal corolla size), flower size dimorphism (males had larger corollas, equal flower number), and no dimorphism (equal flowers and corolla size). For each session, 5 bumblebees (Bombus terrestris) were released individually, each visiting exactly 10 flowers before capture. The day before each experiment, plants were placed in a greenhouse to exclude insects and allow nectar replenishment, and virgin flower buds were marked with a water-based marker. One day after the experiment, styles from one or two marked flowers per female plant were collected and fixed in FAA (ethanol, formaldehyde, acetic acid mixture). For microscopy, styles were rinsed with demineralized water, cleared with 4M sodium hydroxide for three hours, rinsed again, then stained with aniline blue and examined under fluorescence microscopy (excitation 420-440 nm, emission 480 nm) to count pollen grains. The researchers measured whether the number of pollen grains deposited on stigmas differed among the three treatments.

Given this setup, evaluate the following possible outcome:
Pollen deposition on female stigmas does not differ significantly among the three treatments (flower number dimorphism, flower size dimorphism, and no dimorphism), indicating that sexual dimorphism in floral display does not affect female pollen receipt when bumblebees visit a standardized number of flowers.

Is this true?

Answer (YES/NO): YES